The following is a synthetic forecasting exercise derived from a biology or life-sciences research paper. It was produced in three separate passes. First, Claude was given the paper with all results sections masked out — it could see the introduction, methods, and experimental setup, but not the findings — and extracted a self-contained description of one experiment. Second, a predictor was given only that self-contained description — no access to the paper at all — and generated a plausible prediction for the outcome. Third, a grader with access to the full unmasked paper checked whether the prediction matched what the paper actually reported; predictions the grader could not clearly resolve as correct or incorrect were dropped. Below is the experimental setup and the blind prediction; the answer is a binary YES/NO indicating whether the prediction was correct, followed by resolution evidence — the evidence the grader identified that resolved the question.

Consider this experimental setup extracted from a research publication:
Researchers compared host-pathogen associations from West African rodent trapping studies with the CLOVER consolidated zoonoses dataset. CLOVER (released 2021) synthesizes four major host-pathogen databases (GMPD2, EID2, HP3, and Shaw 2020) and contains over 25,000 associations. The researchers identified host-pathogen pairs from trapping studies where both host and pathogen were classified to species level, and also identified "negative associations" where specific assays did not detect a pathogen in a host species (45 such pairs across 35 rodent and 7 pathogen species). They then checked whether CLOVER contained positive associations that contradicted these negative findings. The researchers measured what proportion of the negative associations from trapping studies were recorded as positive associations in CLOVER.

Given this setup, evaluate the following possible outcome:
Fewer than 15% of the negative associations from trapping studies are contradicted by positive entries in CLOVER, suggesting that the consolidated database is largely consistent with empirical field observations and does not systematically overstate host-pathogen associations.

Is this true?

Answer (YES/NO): YES